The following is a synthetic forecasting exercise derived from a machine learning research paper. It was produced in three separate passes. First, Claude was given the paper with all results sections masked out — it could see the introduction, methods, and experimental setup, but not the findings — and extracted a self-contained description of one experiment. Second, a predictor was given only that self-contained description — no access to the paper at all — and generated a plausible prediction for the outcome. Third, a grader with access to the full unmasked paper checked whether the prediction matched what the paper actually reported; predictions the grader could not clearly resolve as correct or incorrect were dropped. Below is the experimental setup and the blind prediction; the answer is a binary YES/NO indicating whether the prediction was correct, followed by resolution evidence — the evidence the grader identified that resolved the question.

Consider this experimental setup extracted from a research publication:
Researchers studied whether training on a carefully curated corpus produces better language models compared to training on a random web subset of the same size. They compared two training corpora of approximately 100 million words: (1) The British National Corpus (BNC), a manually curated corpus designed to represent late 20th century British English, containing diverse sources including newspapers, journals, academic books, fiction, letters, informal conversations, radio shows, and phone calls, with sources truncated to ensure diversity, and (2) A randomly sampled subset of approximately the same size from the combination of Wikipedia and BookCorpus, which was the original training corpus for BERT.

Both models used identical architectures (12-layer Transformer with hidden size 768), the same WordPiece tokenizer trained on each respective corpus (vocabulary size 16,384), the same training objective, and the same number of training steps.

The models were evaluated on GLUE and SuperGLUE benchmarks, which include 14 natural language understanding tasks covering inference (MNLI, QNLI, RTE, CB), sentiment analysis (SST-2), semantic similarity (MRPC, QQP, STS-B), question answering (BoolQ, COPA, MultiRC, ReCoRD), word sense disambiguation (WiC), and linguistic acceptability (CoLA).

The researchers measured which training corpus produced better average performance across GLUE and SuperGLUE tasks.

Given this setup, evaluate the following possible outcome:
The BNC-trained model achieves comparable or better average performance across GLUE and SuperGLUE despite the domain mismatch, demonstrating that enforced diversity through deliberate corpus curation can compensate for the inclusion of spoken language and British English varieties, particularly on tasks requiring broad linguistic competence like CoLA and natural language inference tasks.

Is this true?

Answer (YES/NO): YES